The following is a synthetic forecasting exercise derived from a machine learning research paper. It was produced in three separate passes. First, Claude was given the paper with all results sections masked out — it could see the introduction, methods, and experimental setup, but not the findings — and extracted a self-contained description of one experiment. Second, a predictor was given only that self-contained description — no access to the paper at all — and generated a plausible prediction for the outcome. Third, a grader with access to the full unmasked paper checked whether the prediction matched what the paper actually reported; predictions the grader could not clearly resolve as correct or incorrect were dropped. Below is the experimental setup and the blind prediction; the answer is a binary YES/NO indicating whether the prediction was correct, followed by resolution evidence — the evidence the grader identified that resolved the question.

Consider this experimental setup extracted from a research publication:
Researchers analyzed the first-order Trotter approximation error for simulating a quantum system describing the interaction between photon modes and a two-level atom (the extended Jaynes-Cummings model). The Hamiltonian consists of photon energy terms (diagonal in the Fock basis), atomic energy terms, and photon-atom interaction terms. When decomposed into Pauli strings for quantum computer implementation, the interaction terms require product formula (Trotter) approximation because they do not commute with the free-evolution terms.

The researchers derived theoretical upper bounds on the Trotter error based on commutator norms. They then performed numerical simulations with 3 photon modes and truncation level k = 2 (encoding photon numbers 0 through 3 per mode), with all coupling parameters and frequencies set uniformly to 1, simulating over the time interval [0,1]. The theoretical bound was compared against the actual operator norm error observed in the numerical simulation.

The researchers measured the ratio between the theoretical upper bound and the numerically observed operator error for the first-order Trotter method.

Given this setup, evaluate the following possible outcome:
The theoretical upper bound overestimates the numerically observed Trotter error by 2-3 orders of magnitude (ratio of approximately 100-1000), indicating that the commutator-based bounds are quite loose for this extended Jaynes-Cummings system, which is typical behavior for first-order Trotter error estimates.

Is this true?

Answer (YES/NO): NO